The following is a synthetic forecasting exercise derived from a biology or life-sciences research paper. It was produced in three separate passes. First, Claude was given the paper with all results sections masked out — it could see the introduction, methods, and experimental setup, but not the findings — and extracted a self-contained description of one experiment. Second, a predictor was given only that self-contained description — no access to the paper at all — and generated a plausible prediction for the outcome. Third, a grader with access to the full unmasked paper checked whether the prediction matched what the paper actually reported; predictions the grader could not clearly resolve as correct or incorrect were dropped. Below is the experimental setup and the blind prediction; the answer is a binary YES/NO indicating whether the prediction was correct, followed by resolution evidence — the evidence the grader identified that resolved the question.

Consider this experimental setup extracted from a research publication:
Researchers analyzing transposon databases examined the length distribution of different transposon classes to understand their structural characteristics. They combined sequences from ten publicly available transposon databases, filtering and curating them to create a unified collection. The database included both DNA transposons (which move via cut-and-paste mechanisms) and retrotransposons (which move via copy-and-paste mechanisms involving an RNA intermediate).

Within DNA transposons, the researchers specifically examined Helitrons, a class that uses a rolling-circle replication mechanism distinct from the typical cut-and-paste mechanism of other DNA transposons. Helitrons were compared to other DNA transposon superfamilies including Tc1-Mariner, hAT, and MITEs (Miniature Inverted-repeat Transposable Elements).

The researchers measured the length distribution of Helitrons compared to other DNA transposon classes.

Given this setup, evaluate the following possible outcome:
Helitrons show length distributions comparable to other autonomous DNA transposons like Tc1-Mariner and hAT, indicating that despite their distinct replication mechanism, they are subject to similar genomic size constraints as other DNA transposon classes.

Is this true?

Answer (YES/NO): NO